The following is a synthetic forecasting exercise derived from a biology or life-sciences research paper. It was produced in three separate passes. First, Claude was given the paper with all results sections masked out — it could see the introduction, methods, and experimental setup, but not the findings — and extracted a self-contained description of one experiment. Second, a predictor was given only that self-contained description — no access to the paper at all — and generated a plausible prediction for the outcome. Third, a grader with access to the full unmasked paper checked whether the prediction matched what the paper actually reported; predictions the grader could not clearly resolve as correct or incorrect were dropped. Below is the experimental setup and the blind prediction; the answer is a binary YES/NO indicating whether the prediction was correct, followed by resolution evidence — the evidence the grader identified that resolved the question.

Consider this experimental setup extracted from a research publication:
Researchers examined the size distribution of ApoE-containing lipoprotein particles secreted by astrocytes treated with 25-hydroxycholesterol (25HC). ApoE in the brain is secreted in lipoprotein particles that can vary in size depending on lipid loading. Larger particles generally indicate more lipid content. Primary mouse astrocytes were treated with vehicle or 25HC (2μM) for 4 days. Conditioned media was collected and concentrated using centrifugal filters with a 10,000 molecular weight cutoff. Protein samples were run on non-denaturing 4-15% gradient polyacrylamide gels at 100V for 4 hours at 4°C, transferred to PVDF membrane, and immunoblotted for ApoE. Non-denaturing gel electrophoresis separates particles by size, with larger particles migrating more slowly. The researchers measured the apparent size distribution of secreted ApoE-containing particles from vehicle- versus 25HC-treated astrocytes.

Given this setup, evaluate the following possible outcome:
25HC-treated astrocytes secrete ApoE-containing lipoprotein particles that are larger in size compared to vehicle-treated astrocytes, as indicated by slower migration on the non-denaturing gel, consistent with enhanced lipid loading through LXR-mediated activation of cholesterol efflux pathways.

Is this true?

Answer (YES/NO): NO